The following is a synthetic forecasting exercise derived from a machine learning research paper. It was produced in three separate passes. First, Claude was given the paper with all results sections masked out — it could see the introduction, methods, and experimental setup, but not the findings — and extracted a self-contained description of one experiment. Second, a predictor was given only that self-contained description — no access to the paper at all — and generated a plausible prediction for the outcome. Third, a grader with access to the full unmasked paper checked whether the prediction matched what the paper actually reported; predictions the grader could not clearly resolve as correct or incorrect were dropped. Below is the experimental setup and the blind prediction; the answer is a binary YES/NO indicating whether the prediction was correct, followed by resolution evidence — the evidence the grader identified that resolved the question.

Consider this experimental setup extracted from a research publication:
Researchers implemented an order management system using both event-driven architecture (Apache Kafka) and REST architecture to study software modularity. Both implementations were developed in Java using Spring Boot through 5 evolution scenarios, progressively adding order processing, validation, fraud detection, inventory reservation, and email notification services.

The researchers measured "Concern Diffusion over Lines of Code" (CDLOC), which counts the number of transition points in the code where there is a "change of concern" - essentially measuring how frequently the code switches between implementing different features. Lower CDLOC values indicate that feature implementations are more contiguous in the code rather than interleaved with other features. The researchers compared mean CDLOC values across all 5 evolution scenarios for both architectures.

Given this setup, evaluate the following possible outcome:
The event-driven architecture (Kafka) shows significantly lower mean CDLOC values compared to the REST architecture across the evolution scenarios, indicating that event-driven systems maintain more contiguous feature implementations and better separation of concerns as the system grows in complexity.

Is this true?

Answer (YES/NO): YES